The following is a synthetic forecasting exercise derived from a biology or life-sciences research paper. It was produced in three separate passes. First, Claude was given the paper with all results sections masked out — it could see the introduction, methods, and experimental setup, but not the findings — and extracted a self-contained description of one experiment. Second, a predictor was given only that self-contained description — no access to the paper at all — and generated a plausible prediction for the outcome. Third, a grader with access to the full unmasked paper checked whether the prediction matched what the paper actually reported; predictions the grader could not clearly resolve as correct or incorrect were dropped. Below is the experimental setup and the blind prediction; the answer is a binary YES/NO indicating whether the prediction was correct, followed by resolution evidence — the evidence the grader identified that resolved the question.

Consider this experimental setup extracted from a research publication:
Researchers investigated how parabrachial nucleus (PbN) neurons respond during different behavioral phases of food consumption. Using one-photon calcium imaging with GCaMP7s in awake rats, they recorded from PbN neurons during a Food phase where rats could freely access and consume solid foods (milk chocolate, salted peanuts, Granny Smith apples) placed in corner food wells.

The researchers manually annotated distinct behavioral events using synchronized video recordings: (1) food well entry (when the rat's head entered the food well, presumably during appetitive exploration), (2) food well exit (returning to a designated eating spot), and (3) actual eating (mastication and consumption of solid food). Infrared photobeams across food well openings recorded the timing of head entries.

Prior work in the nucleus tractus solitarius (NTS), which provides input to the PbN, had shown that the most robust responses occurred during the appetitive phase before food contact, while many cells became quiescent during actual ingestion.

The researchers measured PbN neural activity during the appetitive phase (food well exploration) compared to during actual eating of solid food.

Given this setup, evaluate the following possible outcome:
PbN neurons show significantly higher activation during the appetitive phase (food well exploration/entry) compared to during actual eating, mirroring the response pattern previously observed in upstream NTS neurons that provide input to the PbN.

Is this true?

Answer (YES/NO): NO